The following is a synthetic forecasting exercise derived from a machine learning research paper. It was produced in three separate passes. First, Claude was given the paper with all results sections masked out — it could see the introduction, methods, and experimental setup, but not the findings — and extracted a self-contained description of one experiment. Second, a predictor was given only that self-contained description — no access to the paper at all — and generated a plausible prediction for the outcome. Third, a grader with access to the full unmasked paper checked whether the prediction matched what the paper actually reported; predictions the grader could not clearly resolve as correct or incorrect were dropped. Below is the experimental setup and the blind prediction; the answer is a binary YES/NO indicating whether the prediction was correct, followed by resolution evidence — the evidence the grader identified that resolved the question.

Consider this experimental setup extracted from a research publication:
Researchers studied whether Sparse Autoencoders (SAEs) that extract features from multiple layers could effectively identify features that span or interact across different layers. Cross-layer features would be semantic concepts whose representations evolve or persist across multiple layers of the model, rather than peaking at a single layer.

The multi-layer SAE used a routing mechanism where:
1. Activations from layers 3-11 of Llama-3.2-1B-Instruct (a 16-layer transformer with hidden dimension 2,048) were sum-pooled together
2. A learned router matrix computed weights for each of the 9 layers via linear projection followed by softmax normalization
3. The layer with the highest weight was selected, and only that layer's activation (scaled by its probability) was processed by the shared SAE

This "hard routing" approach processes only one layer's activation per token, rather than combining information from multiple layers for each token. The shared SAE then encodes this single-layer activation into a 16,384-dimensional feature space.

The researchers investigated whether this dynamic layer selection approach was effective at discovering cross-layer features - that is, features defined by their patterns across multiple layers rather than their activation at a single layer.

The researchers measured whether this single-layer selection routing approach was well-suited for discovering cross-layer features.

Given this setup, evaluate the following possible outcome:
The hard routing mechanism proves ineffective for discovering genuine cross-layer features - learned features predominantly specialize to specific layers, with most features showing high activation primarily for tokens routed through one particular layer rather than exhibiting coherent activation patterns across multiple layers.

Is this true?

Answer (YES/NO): YES